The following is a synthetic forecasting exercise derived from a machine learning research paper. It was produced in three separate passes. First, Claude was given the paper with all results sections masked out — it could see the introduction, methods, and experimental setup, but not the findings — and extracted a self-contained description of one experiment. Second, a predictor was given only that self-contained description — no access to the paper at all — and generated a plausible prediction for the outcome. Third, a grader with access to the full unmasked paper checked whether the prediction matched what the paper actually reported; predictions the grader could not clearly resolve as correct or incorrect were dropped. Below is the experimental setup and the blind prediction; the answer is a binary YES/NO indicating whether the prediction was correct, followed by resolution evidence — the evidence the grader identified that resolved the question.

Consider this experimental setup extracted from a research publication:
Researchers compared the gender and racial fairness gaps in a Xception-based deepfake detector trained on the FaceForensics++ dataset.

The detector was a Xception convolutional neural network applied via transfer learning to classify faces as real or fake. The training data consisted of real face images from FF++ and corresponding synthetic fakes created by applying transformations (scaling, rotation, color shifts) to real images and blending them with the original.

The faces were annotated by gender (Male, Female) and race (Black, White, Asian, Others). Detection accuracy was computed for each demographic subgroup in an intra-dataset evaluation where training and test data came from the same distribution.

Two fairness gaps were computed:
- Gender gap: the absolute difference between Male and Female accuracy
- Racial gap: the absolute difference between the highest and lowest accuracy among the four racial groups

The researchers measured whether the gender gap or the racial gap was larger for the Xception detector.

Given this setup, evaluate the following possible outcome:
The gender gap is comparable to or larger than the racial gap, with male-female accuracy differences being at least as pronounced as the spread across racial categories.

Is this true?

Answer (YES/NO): NO